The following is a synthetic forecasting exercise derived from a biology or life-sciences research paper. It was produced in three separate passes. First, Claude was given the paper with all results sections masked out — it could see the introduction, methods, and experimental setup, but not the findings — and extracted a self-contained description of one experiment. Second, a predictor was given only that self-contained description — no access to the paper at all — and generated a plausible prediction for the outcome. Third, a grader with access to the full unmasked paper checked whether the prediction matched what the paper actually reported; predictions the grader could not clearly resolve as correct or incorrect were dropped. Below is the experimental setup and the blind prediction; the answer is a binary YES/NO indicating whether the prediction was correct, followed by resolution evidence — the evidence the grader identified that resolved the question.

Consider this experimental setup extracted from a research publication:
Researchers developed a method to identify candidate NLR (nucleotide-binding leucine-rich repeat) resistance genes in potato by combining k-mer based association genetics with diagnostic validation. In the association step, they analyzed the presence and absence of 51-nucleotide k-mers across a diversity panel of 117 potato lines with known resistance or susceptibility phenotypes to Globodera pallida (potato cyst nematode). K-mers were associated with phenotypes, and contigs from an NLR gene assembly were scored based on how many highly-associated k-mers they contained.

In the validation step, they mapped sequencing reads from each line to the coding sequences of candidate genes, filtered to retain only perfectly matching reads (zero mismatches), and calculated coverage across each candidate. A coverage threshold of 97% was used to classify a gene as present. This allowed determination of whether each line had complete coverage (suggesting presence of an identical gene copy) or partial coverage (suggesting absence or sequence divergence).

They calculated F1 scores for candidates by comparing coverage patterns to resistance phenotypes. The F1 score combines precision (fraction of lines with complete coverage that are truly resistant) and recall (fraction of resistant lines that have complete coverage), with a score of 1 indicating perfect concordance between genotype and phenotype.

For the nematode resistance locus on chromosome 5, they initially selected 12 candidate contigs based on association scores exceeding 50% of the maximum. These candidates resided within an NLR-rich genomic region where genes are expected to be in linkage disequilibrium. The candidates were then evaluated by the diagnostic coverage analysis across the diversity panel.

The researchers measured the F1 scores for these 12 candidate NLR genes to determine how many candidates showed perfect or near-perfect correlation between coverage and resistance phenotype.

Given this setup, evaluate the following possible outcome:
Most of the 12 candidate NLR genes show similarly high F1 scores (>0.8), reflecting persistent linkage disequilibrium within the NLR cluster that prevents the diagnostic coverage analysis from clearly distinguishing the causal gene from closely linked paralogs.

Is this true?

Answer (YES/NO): YES